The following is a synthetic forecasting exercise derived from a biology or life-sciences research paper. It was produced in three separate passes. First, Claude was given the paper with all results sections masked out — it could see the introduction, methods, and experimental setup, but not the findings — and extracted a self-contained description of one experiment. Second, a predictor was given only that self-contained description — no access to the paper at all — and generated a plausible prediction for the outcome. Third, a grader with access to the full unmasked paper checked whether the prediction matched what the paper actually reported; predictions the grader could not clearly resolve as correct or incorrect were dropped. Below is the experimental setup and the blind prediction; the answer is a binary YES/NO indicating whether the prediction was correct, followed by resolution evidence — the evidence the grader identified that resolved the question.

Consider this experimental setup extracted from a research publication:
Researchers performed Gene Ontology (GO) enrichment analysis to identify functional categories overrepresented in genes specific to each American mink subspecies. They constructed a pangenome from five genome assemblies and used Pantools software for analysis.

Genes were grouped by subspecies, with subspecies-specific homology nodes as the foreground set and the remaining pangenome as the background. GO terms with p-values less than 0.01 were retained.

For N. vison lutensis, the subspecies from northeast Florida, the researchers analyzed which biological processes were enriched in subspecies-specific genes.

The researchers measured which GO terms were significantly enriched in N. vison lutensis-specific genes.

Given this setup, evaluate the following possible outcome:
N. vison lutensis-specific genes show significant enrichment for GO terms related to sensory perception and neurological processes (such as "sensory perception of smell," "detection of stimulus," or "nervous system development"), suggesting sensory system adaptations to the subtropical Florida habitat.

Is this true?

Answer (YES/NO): NO